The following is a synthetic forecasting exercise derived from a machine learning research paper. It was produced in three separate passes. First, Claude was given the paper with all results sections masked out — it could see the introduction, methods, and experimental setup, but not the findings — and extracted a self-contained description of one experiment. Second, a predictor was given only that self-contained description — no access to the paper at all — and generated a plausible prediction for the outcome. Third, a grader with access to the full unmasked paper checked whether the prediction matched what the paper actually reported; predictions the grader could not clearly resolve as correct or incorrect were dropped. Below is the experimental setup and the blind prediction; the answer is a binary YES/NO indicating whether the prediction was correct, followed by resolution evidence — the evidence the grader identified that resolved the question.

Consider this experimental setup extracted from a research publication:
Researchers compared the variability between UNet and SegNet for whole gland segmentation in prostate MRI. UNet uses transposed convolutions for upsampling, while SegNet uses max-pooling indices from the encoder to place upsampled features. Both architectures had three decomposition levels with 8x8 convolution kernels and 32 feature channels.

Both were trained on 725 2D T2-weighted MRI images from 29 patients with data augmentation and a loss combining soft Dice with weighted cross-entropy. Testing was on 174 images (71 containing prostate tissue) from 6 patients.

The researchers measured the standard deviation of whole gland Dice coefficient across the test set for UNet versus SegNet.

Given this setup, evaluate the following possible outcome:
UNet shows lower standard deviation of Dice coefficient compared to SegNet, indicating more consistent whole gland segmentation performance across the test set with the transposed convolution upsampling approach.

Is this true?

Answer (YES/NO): NO